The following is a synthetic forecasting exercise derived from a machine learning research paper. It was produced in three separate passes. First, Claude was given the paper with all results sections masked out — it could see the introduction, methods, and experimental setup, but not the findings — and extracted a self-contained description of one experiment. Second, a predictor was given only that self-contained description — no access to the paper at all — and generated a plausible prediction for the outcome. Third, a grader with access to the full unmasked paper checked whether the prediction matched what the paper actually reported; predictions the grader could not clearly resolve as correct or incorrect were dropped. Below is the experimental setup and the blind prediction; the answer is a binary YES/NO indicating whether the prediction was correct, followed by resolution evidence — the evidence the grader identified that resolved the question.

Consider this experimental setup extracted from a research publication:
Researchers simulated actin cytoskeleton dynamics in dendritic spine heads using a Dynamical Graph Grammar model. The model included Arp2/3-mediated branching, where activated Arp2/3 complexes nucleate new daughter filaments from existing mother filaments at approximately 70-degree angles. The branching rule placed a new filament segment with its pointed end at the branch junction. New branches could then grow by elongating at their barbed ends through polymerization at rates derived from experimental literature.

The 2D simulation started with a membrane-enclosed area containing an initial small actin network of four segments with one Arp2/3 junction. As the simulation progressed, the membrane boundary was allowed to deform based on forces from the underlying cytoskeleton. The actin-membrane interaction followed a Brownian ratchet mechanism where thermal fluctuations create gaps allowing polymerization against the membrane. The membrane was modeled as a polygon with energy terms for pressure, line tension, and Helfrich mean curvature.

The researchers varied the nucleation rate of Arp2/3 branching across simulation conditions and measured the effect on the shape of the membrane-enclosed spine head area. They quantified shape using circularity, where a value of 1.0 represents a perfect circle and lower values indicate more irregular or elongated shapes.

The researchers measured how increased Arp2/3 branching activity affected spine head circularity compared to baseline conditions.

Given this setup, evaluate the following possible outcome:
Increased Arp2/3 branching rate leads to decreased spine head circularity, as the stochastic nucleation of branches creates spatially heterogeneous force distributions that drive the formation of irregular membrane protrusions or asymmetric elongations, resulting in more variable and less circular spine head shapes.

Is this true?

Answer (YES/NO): YES